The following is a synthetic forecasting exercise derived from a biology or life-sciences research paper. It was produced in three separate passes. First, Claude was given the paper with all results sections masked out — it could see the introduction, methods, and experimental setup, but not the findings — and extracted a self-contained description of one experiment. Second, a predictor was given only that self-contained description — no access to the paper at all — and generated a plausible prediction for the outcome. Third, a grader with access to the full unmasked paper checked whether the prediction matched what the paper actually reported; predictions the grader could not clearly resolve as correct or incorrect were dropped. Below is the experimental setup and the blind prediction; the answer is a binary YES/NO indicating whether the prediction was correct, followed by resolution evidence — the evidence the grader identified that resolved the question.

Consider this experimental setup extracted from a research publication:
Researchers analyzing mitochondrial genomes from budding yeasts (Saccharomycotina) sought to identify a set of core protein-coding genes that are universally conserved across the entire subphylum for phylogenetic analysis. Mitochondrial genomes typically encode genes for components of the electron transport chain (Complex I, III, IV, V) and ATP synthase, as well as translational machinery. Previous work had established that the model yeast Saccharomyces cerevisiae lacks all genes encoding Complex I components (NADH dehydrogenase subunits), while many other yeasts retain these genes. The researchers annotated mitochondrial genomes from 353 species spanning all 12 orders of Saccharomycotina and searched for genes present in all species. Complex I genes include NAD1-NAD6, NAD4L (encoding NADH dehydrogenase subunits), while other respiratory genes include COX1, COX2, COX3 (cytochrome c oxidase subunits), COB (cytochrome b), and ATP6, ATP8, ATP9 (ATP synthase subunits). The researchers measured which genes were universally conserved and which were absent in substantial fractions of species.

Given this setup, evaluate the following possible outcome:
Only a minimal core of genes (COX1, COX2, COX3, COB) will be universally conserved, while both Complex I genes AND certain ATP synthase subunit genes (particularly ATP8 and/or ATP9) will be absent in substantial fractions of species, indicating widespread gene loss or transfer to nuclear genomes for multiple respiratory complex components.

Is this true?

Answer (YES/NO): NO